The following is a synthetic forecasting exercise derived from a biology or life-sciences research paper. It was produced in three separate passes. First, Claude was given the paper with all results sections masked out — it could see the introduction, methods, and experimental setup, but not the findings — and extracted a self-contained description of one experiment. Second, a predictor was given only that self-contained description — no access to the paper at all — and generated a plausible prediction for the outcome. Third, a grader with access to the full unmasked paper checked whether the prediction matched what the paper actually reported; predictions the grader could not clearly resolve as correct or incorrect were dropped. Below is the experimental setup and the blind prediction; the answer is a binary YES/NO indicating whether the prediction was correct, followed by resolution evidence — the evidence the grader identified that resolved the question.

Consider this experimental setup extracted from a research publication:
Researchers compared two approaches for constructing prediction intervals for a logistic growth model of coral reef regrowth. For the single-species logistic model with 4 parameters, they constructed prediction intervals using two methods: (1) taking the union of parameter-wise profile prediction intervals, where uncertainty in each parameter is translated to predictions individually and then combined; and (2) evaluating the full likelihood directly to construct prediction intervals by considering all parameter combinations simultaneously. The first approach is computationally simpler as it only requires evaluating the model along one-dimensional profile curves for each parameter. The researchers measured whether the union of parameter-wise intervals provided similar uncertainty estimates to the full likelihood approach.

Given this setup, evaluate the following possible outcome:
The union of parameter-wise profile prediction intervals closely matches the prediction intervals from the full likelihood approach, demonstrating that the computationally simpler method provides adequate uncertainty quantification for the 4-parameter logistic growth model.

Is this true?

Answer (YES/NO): NO